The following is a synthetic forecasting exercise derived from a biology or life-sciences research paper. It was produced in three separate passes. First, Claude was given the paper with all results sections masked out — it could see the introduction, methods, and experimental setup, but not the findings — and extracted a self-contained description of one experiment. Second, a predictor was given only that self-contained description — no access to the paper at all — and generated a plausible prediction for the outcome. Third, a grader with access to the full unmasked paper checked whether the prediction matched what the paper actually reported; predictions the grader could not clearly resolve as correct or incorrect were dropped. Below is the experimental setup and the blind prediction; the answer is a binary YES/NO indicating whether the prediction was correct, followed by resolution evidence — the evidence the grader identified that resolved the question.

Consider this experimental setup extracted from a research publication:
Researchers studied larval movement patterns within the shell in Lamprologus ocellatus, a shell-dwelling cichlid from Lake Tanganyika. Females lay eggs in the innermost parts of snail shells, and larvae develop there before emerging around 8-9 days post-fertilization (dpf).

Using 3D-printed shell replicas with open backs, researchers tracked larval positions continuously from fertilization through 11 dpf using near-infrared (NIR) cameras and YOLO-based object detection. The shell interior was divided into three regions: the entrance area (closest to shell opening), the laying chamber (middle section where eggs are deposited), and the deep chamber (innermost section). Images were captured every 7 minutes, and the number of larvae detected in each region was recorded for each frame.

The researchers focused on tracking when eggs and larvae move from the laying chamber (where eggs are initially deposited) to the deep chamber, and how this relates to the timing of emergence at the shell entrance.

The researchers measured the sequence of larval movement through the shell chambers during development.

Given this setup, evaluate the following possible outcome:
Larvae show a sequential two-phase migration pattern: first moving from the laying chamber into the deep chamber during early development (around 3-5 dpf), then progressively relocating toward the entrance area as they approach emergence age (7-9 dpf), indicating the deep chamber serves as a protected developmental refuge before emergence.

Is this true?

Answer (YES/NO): NO